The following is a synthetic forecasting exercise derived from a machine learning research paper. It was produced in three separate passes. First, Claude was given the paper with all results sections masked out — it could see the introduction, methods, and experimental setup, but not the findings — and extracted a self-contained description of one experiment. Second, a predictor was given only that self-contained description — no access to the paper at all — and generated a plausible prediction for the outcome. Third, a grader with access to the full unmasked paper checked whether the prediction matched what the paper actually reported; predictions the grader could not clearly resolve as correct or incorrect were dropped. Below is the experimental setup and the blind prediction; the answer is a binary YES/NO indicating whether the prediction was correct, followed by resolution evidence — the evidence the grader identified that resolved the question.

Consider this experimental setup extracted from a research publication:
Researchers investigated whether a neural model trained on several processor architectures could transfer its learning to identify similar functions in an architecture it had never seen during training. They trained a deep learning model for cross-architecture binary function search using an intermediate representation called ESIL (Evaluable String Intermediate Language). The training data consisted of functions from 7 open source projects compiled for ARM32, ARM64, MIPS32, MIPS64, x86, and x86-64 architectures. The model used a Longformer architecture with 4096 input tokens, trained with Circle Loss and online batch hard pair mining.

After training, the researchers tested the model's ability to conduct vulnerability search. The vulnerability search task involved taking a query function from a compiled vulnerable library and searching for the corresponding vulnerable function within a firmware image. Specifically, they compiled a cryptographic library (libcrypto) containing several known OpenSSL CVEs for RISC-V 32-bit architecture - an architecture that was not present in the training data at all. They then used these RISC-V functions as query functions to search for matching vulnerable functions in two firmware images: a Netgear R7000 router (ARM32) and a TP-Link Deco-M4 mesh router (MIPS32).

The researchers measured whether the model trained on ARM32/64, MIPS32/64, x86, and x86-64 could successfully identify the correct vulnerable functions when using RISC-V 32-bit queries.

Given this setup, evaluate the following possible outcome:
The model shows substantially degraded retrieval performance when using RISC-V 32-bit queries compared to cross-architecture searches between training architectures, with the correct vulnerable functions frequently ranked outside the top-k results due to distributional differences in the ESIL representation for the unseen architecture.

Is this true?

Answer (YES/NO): YES